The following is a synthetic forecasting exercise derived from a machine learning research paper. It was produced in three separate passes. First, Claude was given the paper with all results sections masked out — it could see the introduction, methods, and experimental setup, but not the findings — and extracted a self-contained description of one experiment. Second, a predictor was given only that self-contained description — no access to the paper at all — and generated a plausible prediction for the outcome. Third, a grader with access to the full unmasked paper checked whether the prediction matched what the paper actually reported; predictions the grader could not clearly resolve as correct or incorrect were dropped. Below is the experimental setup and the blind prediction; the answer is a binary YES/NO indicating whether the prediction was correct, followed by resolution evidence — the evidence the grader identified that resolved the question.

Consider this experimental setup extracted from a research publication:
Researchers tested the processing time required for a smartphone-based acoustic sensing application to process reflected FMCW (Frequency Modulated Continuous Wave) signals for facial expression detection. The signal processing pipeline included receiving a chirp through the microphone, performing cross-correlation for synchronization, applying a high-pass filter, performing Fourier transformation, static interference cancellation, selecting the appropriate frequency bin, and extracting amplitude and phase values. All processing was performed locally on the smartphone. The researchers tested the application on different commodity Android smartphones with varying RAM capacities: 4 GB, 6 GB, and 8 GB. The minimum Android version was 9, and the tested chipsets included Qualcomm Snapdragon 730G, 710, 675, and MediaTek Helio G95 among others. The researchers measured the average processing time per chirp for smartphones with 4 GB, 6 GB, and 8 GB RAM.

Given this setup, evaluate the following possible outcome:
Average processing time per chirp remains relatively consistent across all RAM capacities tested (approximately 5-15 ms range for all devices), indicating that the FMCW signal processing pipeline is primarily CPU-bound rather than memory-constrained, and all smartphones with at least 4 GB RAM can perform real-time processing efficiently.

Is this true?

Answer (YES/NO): NO